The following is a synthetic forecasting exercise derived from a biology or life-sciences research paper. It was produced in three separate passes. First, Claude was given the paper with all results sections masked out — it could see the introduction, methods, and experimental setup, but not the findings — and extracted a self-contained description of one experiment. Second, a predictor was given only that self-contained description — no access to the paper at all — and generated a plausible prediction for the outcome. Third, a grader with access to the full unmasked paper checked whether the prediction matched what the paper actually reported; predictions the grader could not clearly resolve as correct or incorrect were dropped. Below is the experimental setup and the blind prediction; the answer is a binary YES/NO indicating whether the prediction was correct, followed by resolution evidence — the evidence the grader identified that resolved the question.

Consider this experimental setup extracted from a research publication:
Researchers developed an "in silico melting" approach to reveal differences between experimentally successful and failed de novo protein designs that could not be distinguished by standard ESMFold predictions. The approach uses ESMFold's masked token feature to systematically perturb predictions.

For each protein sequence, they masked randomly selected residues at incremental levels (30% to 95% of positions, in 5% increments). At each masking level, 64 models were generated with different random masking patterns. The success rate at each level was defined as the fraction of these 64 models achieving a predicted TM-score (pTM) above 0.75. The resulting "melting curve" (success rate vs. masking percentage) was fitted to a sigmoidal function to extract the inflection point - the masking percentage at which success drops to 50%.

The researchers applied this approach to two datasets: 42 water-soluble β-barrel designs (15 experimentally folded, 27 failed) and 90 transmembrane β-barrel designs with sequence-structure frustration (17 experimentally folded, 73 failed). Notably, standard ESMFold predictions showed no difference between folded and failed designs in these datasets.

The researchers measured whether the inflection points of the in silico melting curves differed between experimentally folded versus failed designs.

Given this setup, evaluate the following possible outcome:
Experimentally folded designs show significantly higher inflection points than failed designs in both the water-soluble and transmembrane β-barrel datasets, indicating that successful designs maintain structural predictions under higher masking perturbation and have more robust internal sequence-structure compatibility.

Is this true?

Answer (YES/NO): YES